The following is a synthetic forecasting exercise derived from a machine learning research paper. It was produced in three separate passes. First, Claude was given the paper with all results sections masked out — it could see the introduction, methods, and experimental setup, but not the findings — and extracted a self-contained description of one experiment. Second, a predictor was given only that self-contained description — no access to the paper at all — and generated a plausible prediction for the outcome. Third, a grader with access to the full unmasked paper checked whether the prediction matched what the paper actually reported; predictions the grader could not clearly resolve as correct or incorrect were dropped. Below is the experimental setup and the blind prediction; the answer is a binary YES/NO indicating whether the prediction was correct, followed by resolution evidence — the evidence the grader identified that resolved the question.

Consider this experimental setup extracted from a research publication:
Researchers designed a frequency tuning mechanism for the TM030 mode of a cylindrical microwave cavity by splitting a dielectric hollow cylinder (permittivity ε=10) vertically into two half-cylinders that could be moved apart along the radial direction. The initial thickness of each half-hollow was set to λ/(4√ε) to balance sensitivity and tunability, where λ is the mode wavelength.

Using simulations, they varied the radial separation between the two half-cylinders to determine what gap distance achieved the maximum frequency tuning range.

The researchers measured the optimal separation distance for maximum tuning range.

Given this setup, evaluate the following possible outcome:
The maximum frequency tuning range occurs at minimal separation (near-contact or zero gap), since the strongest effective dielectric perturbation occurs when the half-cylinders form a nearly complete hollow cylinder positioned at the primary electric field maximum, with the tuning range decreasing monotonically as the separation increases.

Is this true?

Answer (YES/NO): NO